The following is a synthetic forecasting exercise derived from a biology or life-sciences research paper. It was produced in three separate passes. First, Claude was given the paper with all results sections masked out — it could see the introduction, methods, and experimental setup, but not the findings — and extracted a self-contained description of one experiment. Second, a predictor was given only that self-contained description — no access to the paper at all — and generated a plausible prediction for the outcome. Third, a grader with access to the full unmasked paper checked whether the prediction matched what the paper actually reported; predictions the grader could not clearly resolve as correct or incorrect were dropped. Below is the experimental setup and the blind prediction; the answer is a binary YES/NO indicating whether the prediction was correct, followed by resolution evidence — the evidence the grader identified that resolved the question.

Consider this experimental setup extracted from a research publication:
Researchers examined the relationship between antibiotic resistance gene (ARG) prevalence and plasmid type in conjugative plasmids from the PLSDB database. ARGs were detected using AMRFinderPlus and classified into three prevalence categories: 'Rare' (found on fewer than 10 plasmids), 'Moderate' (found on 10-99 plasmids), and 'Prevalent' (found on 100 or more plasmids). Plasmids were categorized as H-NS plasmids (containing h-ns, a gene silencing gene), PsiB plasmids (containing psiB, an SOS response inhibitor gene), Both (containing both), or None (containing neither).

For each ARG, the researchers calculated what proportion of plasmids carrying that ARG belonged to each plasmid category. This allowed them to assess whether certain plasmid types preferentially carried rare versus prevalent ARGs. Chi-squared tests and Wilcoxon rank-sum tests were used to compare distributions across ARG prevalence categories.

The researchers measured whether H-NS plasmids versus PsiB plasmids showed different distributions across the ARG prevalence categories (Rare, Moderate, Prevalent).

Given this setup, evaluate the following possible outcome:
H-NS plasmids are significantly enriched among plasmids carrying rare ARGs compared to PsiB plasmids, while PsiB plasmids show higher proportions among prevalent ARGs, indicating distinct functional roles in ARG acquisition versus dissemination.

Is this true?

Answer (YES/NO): YES